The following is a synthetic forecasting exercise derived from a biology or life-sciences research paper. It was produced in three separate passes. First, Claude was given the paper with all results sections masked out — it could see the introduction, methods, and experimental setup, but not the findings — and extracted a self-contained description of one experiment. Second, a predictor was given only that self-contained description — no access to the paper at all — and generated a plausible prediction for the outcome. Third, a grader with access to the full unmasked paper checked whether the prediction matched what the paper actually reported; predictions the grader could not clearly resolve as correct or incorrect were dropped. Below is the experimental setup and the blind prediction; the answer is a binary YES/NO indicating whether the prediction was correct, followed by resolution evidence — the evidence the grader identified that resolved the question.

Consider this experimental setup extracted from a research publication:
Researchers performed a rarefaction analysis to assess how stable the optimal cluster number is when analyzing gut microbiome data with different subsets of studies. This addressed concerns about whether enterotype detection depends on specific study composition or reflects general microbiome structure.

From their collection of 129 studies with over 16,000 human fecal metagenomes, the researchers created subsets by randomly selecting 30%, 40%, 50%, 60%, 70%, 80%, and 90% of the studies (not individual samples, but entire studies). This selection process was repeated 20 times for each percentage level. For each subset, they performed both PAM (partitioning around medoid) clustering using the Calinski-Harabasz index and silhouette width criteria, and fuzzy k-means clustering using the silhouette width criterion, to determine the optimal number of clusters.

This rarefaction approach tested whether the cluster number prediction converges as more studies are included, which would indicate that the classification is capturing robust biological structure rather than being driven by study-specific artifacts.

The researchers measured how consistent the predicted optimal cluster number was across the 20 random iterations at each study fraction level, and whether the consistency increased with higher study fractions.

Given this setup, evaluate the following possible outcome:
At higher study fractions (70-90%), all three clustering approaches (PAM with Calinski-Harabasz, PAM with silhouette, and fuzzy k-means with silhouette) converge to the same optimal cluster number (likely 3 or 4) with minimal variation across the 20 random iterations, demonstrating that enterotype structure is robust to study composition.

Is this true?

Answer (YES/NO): NO